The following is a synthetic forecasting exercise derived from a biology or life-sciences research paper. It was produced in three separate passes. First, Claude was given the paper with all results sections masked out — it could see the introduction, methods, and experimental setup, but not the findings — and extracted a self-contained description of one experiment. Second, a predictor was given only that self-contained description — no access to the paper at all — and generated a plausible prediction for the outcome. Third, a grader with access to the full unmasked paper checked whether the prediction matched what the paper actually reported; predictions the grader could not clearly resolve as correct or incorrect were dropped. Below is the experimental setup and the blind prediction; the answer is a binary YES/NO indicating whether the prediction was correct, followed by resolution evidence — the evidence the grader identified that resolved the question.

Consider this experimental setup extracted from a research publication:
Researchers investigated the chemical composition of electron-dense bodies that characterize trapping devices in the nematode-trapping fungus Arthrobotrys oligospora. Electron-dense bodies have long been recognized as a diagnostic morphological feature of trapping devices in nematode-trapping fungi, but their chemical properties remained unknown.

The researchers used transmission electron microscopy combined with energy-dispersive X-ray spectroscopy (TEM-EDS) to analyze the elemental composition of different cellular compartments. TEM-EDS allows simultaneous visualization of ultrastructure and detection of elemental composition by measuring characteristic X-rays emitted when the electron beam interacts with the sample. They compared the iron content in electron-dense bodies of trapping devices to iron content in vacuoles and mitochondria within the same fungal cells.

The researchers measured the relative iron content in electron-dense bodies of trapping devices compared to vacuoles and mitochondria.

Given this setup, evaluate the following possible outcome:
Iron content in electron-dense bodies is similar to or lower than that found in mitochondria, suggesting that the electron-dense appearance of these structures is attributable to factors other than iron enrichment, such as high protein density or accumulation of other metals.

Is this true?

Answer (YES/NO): NO